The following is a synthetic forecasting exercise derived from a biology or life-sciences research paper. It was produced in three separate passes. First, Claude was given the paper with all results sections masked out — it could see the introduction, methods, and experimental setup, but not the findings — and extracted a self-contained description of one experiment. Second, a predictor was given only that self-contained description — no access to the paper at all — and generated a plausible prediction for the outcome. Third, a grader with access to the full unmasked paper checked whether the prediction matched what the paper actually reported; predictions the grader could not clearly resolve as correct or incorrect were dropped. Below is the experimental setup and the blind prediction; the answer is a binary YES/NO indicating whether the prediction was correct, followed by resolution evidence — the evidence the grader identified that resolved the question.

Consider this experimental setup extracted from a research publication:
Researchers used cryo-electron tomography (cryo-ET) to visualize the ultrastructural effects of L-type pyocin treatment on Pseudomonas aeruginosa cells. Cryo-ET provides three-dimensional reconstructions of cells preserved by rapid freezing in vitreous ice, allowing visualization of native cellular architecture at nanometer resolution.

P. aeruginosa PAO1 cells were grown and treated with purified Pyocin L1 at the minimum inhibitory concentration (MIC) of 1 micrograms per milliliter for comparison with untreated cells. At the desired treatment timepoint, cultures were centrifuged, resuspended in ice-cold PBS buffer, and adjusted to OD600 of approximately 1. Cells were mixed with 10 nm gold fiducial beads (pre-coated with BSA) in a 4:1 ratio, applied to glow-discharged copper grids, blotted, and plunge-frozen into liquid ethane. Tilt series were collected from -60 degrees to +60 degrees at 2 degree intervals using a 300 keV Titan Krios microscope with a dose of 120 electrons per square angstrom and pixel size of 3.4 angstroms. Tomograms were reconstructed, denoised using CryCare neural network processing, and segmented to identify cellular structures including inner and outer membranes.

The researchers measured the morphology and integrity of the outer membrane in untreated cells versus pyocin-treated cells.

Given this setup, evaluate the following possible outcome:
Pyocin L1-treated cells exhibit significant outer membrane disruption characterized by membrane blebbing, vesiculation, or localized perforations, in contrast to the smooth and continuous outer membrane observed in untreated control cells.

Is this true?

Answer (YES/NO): YES